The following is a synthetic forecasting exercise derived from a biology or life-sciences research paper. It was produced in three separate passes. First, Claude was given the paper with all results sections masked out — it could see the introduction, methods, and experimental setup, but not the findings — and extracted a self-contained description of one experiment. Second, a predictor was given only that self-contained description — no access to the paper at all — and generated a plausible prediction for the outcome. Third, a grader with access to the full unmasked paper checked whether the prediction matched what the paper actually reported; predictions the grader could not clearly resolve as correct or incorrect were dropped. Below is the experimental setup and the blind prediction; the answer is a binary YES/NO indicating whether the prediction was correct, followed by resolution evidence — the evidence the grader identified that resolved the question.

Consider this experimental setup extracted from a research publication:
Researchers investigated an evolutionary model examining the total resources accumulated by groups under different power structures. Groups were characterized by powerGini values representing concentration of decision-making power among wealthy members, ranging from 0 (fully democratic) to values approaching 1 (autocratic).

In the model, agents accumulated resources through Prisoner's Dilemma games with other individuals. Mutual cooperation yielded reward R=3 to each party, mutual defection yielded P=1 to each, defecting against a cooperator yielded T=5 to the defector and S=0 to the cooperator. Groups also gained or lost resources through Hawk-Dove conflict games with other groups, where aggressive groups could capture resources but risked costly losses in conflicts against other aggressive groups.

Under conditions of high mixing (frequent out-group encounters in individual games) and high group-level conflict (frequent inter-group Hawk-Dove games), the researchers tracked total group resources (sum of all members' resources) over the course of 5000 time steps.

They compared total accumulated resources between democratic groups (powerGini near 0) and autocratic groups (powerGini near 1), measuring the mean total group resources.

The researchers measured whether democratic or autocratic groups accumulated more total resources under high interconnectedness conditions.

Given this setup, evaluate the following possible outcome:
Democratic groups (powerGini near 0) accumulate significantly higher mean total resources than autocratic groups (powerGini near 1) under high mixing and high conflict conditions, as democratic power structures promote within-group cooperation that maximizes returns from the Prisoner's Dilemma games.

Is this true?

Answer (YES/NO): NO